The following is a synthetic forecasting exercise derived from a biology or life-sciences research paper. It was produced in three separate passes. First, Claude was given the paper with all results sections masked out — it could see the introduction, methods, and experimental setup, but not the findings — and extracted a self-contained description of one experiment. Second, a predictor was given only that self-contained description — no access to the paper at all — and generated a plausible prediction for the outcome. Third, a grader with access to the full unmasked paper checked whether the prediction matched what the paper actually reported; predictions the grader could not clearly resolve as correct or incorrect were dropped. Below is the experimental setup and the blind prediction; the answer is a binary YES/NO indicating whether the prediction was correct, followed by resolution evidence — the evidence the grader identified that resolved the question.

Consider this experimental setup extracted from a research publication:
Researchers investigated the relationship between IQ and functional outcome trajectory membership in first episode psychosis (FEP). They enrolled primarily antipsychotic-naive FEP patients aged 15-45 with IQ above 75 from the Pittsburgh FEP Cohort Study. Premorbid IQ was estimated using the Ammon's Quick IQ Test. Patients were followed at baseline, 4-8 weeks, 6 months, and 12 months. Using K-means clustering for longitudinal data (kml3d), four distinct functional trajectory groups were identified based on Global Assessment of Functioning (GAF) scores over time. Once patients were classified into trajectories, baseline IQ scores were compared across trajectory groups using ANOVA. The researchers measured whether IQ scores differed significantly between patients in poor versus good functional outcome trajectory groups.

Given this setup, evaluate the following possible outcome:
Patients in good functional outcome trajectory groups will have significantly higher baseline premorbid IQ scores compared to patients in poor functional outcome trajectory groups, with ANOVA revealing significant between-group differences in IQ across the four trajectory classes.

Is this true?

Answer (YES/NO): YES